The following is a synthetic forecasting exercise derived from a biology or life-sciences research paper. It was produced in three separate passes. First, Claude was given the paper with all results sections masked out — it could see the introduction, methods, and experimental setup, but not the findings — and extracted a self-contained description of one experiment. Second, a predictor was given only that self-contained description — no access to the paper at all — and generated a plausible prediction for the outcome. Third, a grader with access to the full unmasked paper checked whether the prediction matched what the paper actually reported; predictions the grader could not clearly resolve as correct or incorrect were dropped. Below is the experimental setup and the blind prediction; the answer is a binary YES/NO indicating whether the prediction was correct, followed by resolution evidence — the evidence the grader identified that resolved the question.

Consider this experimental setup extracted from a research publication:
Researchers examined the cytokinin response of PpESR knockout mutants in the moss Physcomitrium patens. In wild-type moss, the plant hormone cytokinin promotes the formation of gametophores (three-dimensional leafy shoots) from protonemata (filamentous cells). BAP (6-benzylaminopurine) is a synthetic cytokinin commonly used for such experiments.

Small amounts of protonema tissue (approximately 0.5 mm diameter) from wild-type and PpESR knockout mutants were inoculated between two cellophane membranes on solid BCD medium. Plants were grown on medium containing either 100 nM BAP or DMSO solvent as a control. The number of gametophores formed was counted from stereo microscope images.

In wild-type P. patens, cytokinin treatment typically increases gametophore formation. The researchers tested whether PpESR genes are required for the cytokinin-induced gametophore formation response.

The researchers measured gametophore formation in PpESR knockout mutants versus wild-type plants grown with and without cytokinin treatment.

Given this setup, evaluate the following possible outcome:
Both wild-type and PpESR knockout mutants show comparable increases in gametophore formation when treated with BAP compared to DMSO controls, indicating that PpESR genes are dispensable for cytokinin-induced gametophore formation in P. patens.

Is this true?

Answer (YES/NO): NO